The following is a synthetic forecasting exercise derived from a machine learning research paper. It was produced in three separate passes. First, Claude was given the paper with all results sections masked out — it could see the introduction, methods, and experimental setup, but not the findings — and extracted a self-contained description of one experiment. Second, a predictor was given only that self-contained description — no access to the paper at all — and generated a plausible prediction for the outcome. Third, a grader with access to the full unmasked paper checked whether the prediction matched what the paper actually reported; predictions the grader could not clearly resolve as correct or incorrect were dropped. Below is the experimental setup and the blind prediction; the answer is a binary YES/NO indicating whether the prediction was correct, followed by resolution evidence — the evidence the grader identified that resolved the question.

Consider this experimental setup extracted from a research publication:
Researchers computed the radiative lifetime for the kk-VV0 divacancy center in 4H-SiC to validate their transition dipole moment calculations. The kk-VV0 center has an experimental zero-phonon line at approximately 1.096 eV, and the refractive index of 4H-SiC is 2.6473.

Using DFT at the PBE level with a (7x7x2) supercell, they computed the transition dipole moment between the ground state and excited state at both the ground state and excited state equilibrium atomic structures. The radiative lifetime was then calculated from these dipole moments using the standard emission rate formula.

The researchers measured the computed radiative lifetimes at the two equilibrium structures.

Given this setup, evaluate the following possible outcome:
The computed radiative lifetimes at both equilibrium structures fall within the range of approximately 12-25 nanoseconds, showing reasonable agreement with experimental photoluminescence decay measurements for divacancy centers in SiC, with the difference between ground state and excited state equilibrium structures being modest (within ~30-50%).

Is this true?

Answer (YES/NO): NO